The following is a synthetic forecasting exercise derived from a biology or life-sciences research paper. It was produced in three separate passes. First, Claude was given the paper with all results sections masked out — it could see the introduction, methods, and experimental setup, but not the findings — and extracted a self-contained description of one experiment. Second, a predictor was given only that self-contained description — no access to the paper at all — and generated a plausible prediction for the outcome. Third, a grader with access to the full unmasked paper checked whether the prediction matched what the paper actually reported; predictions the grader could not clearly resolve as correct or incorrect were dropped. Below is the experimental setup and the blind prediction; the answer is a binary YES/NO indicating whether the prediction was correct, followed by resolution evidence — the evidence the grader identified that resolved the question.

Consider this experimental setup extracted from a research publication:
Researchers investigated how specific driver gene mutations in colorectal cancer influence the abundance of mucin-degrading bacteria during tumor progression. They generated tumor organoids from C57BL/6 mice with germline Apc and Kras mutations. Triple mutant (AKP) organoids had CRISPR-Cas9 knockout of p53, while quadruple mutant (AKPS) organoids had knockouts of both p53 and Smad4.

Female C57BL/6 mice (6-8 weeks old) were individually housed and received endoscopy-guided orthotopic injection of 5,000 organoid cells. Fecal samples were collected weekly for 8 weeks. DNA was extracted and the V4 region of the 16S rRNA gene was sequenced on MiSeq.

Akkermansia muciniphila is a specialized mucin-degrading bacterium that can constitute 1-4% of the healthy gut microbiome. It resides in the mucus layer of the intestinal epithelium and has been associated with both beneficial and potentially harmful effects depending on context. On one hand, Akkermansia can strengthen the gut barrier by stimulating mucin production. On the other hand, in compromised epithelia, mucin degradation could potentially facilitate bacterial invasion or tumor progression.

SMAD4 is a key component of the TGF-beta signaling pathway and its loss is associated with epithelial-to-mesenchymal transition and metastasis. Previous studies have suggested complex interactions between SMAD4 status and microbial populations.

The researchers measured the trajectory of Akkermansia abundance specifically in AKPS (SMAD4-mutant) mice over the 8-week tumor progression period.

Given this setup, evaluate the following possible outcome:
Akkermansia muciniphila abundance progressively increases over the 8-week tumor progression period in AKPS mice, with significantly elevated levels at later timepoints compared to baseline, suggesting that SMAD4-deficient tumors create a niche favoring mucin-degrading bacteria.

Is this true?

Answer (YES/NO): YES